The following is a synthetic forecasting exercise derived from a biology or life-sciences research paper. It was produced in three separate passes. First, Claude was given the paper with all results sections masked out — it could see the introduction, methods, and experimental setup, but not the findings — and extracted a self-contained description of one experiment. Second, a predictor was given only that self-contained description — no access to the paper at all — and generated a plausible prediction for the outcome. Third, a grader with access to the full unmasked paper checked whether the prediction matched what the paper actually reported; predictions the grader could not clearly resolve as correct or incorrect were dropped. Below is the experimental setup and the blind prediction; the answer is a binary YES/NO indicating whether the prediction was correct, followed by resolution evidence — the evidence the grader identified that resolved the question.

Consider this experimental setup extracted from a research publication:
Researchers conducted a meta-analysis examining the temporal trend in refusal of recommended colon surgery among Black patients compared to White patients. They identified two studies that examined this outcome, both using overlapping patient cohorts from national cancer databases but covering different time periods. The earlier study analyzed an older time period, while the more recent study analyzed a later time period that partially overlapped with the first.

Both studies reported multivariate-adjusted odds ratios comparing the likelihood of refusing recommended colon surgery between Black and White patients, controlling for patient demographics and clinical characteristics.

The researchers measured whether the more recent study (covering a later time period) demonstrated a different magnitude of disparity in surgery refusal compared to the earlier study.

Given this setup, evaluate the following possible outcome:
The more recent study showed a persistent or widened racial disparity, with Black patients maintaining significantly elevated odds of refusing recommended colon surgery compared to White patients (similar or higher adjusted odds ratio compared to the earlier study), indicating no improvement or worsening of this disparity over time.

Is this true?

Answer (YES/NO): YES